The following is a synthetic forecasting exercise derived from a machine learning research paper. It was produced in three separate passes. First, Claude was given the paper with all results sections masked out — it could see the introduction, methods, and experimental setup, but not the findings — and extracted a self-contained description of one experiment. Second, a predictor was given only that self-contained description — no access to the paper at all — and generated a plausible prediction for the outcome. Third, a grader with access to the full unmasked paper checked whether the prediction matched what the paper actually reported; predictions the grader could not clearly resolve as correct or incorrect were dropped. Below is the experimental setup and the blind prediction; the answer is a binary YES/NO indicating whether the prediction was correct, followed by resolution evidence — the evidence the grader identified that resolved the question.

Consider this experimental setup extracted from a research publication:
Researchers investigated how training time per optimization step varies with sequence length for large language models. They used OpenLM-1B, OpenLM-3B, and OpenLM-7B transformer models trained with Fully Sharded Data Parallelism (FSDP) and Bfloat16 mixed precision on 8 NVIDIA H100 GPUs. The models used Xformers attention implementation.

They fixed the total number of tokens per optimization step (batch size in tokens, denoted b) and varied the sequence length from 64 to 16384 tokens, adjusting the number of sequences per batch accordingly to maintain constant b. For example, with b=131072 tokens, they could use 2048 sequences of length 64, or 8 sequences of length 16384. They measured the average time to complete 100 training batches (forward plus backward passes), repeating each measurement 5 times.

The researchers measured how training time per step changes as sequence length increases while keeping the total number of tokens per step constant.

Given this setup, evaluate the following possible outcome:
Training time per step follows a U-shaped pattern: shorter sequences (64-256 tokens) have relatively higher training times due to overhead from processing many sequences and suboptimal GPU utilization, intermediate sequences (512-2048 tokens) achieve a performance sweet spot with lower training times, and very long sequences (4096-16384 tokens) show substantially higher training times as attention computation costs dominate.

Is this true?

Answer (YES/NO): NO